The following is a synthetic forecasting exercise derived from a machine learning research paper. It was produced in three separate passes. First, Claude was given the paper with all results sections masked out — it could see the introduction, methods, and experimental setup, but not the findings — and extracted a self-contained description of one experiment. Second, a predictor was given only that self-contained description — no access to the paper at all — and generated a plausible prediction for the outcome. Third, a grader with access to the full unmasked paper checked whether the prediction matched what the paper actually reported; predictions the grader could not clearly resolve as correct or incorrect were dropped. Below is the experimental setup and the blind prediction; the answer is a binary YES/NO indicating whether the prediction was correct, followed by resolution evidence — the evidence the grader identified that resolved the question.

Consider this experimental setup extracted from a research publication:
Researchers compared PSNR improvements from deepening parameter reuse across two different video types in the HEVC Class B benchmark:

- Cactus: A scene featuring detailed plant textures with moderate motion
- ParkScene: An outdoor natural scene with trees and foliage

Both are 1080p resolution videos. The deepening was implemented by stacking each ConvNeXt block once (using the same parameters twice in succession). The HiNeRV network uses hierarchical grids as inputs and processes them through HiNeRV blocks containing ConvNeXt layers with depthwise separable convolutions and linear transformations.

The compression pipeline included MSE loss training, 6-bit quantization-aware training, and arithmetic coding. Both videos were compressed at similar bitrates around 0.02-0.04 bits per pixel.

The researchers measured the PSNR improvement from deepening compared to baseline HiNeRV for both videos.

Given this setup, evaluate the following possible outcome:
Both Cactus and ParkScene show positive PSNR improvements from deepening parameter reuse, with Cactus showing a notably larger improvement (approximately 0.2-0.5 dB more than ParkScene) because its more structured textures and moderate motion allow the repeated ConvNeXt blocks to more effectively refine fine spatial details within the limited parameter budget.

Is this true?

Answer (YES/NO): NO